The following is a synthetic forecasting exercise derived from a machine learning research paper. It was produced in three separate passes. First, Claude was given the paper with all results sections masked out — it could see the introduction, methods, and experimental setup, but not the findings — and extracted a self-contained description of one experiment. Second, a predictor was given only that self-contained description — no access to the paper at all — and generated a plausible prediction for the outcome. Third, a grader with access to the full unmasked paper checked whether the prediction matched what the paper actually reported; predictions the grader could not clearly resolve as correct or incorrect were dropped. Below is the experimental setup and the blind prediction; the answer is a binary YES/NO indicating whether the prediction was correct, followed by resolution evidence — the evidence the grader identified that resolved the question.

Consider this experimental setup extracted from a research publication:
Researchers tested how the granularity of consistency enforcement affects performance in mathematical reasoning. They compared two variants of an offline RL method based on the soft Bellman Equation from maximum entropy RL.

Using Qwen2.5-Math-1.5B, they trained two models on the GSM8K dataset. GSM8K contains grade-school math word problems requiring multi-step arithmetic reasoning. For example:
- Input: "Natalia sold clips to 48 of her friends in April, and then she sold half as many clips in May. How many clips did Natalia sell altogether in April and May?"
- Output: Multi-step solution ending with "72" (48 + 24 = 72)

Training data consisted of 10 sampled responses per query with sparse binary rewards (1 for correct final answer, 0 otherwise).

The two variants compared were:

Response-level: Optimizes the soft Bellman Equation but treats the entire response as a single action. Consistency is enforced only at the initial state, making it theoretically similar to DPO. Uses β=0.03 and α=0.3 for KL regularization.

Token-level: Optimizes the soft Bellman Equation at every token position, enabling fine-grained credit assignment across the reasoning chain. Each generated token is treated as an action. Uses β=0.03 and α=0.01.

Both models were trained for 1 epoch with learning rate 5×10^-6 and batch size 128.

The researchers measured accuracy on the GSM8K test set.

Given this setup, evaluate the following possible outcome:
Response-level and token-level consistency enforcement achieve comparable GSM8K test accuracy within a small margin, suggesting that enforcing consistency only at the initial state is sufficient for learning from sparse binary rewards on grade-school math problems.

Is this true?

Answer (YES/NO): NO